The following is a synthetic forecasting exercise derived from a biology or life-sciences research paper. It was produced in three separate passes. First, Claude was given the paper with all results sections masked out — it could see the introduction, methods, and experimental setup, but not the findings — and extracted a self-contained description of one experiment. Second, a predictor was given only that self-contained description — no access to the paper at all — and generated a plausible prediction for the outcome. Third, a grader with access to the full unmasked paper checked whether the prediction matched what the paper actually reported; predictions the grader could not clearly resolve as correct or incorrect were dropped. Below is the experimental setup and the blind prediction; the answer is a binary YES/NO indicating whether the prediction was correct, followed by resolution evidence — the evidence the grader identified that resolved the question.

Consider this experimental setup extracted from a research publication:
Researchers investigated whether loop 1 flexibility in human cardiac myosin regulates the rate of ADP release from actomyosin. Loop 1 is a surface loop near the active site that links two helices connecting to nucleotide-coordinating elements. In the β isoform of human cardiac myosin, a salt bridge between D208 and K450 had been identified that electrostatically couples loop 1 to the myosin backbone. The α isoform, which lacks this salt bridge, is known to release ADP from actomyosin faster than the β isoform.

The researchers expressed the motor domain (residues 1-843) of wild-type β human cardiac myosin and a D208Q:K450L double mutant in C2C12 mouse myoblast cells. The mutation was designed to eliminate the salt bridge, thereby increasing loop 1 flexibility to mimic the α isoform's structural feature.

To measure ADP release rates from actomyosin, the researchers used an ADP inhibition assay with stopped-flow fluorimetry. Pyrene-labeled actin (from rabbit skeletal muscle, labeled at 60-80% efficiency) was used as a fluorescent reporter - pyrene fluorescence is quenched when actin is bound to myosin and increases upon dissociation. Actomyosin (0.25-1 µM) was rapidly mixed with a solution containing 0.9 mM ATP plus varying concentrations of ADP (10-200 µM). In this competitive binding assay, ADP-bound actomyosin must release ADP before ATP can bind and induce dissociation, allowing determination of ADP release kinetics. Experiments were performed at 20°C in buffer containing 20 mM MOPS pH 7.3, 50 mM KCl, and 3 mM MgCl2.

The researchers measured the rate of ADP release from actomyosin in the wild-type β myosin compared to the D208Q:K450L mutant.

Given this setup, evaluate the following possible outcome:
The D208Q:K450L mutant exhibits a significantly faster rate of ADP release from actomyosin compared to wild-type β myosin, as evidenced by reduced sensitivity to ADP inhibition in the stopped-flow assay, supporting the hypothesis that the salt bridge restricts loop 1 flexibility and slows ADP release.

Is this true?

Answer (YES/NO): NO